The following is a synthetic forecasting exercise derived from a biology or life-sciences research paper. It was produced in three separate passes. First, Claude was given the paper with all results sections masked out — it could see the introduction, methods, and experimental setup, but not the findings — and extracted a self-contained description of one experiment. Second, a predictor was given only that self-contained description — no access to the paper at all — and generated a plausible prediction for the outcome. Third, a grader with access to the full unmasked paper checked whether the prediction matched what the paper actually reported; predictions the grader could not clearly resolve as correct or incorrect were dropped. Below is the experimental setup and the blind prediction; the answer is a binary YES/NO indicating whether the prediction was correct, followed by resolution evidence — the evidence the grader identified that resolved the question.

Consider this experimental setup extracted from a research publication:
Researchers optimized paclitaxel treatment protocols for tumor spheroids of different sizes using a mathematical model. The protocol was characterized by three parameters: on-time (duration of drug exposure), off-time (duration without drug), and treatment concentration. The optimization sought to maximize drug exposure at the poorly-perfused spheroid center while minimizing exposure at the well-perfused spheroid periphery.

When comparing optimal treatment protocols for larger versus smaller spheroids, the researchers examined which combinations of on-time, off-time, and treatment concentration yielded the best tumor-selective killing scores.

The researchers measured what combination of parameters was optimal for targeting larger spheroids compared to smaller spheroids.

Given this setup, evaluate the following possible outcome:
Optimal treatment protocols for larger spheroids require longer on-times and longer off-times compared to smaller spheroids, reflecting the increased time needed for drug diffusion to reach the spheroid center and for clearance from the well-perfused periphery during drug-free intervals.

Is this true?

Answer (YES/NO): YES